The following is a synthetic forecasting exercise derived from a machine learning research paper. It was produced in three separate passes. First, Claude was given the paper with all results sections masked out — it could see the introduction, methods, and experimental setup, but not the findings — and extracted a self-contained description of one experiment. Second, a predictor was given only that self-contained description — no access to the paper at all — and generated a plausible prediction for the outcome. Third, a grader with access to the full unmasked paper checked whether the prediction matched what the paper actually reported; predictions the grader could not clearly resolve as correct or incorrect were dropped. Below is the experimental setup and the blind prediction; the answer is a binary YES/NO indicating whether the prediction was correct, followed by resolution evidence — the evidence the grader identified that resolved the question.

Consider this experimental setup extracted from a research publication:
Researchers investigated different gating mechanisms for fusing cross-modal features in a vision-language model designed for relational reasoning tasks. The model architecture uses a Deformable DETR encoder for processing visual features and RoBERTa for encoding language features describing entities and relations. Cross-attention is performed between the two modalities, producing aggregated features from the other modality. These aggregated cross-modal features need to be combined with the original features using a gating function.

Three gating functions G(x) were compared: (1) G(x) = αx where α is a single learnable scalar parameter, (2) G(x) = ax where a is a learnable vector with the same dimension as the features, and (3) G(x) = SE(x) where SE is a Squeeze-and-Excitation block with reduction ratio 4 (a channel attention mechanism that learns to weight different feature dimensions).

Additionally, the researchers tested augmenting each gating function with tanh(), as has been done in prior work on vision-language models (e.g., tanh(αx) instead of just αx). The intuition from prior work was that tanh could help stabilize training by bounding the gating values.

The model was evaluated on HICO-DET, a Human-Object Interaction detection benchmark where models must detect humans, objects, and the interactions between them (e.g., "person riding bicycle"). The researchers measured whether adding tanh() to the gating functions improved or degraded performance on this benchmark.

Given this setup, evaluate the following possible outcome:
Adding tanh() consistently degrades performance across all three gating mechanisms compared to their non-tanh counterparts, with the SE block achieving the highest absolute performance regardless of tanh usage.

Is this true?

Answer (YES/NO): NO